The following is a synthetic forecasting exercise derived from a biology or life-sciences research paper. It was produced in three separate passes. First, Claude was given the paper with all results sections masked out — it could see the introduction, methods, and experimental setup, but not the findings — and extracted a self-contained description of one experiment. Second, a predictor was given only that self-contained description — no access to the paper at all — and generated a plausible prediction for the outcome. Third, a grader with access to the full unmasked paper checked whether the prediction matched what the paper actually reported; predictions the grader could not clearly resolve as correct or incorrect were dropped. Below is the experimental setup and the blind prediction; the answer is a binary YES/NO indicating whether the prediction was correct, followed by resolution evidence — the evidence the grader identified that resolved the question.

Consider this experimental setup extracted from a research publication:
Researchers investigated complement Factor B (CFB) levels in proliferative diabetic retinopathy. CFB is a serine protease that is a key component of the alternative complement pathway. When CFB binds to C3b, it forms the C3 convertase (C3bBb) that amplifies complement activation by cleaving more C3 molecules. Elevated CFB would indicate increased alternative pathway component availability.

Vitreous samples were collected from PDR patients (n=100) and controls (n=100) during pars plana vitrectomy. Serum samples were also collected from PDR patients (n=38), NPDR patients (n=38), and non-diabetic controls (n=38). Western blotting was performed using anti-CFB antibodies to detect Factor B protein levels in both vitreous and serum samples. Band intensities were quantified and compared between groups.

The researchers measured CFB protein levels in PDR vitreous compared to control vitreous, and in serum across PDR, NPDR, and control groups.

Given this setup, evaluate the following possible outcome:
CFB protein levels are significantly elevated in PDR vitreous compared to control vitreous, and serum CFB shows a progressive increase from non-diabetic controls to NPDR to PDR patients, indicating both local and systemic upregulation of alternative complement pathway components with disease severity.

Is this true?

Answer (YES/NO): NO